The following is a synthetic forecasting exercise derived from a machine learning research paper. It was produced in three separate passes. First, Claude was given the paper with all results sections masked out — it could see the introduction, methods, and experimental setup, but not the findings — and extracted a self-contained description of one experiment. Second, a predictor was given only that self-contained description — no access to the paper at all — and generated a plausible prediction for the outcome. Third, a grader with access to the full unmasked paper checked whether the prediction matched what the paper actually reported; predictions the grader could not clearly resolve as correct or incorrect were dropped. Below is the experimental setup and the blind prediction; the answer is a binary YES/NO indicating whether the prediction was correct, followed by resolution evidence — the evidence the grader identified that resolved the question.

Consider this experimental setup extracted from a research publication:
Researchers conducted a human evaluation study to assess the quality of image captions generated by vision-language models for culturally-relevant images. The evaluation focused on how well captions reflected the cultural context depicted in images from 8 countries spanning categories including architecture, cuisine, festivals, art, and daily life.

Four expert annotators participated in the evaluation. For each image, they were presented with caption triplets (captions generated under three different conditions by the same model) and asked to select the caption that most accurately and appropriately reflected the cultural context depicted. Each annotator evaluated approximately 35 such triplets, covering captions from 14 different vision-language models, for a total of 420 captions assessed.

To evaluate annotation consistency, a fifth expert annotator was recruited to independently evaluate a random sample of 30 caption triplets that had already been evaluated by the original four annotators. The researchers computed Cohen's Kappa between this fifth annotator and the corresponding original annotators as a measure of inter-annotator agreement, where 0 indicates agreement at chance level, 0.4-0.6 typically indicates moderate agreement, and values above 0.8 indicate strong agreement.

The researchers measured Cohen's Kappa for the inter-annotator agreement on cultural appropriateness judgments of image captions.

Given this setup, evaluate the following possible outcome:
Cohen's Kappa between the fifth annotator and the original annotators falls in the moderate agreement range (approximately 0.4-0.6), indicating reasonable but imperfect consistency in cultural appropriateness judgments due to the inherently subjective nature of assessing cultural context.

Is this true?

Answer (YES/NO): YES